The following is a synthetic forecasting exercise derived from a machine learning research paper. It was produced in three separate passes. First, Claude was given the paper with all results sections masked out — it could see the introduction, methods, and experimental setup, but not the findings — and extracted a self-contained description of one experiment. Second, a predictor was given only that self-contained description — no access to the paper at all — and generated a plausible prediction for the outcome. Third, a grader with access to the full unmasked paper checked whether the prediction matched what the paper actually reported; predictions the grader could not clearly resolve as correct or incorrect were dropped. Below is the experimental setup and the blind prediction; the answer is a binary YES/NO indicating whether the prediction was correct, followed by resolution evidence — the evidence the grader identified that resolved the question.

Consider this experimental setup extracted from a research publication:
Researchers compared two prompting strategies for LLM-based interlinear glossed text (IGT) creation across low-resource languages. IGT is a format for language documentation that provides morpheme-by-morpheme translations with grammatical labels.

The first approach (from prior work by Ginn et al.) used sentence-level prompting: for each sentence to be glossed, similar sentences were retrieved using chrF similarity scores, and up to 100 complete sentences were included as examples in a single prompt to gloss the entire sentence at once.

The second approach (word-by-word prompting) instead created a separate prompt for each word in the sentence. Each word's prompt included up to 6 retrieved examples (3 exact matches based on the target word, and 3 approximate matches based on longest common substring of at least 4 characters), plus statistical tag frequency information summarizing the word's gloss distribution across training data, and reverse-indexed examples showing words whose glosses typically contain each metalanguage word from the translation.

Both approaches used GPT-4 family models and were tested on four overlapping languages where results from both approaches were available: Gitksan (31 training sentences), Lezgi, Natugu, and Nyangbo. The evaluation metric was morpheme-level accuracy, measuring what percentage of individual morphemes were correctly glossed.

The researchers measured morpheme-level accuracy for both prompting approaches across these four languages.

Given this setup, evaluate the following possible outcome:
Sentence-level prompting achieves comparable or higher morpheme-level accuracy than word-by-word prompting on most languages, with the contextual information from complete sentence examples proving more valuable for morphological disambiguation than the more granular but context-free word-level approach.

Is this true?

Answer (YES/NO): NO